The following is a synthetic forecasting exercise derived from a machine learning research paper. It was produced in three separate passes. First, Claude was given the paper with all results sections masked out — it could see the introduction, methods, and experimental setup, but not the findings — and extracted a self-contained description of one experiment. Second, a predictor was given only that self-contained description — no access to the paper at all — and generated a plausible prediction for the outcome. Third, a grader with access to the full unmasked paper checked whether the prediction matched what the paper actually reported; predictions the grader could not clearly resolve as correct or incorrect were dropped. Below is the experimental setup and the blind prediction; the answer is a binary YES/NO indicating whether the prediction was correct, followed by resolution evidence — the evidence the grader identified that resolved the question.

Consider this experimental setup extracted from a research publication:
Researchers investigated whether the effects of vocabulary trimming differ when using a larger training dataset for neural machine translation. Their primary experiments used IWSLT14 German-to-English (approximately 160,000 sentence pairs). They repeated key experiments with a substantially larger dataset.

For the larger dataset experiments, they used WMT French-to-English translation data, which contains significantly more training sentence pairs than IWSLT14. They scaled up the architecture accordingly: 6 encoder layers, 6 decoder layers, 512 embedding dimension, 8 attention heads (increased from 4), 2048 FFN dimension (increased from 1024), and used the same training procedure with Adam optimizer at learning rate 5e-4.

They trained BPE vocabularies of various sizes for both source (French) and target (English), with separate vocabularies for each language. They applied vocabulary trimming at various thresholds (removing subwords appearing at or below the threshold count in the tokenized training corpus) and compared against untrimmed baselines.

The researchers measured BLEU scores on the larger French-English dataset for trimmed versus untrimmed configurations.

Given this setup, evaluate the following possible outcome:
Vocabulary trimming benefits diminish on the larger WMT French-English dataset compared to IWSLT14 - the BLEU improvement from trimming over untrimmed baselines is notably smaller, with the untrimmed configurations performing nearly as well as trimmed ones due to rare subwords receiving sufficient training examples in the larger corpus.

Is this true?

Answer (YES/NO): NO